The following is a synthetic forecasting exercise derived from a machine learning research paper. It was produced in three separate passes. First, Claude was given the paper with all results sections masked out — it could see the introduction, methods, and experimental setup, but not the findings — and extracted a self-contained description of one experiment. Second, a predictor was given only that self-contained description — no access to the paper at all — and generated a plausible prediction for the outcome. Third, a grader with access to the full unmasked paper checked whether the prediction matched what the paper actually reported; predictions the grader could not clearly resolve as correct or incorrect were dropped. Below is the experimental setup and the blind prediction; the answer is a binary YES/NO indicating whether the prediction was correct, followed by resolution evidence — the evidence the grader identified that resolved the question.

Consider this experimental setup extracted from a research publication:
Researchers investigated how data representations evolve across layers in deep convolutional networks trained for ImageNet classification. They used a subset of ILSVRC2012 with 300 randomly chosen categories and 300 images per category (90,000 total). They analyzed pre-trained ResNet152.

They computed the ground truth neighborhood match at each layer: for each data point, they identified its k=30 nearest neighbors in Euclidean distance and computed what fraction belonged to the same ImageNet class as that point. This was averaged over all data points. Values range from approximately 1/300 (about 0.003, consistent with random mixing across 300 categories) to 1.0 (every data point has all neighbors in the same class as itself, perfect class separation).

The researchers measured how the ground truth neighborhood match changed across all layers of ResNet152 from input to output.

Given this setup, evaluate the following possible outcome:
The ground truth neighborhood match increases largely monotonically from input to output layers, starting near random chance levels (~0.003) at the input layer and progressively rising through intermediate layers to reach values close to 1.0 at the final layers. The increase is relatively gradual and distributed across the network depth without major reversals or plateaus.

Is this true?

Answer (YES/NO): NO